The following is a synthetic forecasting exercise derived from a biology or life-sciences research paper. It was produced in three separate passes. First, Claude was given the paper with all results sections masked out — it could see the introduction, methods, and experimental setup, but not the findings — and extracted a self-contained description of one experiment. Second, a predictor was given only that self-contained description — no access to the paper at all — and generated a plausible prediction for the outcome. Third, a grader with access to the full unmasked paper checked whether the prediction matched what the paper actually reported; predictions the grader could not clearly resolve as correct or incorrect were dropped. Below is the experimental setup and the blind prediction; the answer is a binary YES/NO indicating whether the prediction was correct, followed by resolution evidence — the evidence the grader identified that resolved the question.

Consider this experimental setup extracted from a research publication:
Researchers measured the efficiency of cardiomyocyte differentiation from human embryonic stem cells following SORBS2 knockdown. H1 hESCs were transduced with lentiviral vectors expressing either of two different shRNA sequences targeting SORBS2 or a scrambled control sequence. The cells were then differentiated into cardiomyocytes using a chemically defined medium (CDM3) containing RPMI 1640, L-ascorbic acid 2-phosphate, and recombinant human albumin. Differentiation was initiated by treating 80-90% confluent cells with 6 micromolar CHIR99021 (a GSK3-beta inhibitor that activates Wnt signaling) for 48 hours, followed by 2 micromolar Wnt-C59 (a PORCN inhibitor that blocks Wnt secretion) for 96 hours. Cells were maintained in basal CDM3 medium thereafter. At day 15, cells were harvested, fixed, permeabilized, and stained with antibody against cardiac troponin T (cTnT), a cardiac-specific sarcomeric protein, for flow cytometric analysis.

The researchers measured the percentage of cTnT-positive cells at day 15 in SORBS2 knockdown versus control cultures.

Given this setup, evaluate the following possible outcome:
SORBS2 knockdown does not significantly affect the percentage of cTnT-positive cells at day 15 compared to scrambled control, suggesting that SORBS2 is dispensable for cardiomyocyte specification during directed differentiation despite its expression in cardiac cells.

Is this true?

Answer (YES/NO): NO